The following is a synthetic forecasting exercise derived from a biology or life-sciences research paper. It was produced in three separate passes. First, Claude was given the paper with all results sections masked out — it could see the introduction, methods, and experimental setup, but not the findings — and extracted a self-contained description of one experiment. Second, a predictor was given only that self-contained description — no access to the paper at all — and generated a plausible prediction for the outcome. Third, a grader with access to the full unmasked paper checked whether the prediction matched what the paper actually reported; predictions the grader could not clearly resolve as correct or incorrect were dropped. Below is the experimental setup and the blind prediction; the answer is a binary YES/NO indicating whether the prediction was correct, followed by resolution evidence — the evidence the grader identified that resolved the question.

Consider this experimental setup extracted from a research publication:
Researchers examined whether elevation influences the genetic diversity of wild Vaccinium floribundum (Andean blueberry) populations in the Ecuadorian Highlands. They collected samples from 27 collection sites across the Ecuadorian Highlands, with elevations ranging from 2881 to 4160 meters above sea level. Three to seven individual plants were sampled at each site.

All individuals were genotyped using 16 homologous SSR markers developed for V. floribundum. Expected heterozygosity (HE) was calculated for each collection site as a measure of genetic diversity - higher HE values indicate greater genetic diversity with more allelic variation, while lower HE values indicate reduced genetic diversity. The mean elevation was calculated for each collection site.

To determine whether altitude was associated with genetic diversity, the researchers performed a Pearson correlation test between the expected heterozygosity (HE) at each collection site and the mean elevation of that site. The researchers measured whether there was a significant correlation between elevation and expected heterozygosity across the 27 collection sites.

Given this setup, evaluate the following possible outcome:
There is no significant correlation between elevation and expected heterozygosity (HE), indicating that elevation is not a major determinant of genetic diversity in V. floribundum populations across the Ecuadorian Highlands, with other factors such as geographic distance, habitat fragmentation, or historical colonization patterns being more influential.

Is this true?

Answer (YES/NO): NO